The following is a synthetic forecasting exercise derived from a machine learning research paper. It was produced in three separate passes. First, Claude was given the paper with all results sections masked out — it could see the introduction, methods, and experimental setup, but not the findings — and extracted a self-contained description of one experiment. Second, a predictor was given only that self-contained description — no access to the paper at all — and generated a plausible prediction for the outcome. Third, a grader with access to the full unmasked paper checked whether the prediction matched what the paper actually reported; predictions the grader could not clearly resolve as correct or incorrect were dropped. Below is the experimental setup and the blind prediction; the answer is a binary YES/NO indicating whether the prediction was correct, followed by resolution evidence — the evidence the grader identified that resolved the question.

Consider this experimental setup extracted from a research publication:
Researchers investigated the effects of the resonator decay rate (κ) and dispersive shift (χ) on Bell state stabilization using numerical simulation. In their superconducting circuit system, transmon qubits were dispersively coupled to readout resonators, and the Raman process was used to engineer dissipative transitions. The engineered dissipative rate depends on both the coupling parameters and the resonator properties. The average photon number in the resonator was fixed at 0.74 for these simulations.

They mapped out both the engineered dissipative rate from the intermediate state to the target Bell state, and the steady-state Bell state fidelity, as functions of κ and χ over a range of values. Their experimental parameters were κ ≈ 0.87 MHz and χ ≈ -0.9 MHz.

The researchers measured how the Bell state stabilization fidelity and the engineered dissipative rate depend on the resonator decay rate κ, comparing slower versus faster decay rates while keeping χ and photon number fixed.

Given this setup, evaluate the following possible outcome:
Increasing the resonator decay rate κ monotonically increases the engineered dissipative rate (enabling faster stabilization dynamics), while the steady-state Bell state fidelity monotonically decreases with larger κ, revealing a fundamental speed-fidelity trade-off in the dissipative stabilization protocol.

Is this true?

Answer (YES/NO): NO